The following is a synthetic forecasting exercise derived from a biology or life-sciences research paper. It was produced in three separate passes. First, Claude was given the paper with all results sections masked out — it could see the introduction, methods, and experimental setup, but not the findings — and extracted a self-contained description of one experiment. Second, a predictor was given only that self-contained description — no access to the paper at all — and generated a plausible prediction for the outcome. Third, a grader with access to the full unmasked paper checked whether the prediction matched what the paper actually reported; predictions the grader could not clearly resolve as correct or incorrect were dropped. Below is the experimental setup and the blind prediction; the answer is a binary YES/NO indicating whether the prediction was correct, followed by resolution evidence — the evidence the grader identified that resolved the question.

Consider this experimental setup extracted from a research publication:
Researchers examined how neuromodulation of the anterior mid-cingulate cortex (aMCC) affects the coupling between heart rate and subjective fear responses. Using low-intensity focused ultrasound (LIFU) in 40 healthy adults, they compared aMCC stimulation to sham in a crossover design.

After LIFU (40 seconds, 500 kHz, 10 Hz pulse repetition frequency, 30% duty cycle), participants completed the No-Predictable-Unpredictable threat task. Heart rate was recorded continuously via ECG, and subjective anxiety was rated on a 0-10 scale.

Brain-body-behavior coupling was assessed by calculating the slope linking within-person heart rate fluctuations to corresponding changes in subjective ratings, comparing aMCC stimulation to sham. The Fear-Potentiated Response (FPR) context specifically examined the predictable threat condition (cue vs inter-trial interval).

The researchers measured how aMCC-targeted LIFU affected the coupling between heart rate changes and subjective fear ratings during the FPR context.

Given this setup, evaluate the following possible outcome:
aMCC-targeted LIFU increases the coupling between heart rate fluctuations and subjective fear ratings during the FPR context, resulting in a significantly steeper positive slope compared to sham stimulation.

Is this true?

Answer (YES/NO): NO